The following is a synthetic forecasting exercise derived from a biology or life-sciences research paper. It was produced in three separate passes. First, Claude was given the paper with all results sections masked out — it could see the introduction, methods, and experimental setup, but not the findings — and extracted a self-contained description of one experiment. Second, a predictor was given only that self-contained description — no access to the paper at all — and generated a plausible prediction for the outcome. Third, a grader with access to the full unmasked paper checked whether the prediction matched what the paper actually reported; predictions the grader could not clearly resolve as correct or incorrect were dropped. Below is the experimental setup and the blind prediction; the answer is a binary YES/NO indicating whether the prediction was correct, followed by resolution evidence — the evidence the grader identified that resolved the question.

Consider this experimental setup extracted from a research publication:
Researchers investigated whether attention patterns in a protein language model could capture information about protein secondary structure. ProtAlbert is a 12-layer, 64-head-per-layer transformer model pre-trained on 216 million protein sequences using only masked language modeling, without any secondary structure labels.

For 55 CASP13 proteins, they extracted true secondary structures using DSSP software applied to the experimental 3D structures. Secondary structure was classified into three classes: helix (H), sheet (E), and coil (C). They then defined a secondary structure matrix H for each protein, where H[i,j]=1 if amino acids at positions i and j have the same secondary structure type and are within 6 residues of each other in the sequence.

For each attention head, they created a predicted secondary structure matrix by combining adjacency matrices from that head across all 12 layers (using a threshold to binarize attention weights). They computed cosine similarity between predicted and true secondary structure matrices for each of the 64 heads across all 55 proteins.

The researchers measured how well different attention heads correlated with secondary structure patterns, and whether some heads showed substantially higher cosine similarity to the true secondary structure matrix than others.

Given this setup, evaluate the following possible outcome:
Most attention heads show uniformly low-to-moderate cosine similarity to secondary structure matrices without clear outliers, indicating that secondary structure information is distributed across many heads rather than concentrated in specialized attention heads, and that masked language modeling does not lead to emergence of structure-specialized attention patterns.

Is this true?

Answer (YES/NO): NO